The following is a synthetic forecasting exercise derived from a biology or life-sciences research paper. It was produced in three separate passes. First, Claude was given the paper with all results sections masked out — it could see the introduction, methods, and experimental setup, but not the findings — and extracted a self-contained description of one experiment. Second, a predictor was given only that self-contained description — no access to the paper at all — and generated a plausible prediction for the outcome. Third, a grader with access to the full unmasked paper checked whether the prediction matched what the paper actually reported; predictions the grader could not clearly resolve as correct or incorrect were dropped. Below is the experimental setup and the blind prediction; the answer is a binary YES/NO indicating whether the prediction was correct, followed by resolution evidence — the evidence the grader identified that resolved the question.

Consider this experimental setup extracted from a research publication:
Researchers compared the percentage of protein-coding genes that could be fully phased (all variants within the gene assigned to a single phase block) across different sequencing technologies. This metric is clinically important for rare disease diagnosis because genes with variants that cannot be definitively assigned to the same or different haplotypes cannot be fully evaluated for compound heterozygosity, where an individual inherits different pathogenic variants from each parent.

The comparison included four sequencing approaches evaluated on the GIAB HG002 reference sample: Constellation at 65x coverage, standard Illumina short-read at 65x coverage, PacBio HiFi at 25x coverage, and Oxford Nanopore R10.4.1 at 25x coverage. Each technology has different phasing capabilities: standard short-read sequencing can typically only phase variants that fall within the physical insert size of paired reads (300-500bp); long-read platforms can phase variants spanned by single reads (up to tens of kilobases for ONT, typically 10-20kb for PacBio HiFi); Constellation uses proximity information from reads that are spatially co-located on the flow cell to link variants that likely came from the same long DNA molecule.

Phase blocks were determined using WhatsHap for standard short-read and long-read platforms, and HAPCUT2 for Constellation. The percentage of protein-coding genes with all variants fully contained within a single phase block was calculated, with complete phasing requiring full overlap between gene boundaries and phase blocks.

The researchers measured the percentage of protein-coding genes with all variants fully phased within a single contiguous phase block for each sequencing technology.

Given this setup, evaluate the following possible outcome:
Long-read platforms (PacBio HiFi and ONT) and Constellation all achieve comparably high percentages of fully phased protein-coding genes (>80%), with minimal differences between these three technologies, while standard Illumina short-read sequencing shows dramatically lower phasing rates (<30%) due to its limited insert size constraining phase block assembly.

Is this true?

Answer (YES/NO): NO